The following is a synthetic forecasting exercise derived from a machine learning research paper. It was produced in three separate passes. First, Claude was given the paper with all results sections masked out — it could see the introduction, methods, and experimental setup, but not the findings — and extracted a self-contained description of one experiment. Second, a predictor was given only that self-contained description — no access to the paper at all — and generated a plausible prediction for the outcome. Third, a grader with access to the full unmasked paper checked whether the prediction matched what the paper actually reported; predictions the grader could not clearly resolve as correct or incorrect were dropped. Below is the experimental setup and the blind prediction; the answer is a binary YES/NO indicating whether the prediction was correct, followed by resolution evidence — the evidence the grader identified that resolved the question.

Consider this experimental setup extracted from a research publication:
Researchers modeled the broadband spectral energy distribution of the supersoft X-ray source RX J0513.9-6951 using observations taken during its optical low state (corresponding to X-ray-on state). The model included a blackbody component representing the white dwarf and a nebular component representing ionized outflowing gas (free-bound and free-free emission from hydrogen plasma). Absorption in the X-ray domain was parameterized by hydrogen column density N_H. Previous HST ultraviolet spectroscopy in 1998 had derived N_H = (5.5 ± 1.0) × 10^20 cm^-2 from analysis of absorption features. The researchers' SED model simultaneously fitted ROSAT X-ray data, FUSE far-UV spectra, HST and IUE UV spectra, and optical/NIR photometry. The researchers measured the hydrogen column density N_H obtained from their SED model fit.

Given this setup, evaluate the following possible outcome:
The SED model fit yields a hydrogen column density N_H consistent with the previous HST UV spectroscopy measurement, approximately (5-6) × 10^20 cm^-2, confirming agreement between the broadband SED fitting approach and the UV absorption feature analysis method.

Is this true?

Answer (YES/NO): NO